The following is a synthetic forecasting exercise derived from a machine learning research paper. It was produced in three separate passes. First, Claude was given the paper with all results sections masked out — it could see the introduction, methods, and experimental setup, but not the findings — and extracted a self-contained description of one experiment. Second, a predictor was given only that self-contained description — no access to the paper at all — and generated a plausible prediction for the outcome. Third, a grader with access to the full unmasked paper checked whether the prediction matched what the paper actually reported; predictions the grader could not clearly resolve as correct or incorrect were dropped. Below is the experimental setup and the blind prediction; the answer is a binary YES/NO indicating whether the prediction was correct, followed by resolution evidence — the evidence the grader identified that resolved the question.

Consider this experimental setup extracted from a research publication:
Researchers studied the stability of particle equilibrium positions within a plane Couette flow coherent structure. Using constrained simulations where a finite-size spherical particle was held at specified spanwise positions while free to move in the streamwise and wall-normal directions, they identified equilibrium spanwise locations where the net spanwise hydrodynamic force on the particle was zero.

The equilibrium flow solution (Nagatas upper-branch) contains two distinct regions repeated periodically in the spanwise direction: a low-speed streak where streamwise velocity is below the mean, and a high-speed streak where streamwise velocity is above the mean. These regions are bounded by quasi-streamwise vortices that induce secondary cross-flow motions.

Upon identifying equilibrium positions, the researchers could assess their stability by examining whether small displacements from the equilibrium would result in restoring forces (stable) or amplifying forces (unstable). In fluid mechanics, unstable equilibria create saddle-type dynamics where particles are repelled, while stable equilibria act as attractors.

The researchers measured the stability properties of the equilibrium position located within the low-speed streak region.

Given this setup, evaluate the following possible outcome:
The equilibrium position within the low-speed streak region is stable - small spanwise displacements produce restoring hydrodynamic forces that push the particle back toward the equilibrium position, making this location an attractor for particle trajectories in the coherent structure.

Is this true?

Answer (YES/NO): YES